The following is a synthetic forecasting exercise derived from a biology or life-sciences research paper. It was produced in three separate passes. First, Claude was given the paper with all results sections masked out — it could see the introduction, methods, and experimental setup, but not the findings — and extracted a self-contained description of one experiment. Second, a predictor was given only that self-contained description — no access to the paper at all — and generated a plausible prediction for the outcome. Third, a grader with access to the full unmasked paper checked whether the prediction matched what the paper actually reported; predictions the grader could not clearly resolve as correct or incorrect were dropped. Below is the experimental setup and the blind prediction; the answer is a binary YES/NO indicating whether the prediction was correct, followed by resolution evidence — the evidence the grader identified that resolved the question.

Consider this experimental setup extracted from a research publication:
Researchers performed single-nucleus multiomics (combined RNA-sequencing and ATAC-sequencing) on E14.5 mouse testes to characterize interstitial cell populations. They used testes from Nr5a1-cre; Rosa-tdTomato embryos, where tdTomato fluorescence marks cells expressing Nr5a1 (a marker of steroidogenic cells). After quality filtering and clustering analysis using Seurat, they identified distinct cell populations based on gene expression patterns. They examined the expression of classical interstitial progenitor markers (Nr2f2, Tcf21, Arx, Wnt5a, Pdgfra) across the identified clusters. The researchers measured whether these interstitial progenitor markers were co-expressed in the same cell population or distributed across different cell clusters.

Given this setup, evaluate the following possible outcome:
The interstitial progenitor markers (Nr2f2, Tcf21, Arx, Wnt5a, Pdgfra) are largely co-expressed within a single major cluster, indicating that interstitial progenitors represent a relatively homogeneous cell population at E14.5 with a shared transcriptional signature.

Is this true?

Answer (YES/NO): YES